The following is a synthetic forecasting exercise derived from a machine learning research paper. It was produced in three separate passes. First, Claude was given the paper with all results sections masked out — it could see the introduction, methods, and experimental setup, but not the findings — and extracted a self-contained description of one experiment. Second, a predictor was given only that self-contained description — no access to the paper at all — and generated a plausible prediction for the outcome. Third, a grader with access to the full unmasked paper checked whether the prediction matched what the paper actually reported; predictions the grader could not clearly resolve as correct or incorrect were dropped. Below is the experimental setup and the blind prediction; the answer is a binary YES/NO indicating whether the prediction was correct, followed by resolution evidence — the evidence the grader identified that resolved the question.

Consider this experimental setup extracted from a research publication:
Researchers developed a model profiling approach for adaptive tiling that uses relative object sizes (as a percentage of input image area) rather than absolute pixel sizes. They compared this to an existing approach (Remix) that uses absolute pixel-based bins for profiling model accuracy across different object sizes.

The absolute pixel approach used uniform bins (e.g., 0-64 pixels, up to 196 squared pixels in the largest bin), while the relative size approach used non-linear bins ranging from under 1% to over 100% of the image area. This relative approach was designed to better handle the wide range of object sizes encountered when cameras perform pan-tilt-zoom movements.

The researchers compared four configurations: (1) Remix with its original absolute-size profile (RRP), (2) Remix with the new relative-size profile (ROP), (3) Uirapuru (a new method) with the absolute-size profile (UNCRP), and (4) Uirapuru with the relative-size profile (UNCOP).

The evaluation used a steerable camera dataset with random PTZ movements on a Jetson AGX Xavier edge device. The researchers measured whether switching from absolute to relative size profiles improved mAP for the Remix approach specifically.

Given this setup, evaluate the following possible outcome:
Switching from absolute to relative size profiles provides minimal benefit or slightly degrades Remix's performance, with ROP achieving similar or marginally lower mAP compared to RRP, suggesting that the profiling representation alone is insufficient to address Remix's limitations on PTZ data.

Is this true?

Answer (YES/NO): NO